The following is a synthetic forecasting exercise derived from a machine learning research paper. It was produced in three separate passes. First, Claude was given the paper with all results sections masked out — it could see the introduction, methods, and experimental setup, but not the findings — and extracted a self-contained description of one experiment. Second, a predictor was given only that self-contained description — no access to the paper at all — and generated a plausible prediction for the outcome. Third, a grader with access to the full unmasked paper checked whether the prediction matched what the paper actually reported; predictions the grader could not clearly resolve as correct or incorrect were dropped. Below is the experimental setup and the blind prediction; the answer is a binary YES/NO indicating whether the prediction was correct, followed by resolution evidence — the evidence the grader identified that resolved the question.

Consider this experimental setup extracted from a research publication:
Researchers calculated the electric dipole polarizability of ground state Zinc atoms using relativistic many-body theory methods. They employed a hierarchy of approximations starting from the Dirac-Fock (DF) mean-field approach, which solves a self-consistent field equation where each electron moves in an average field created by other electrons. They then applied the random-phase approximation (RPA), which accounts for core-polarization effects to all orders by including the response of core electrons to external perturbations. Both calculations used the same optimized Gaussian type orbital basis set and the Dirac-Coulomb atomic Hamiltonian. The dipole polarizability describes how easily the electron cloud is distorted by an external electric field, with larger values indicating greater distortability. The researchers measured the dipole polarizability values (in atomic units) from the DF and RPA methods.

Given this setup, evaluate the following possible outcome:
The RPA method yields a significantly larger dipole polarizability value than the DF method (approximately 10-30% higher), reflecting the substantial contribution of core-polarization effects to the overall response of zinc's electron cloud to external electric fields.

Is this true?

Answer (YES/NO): NO